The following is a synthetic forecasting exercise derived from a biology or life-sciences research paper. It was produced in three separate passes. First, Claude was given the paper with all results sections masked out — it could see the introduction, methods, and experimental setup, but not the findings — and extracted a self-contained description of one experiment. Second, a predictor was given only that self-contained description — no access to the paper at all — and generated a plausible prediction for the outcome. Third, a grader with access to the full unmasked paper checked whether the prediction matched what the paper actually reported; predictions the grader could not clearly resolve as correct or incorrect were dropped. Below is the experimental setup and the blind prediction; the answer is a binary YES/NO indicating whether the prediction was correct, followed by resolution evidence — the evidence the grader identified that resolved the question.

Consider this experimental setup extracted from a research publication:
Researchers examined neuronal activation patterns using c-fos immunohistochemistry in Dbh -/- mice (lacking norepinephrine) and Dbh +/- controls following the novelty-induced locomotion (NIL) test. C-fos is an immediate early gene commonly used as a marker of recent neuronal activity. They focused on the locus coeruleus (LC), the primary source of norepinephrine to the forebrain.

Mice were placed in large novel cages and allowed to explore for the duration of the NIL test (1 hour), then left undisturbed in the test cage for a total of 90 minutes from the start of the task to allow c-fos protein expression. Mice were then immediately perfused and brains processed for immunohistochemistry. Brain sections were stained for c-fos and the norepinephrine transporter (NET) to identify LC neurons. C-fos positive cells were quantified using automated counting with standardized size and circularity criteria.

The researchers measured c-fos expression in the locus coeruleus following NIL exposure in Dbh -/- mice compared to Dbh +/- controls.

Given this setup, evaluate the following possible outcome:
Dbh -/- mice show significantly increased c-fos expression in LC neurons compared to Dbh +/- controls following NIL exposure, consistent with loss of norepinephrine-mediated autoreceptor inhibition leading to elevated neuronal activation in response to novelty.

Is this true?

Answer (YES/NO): NO